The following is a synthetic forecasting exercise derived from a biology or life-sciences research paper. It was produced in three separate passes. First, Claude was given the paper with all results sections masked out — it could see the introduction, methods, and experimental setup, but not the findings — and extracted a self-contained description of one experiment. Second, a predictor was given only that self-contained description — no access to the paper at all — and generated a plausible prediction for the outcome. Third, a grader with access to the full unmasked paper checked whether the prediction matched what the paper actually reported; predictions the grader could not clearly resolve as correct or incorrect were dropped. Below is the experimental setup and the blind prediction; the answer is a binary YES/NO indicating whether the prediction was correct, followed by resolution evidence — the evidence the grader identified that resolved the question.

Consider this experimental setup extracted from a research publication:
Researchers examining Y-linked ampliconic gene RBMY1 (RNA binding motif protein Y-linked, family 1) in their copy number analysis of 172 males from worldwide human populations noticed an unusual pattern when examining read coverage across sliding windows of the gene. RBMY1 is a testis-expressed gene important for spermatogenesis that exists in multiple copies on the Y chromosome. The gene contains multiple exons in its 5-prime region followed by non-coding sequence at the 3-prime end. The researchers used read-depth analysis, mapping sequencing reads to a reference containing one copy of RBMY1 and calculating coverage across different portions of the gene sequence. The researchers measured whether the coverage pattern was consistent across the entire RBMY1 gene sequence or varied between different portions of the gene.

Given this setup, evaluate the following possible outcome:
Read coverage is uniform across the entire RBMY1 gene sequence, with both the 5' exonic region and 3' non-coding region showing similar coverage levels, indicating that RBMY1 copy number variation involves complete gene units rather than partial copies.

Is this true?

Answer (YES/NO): NO